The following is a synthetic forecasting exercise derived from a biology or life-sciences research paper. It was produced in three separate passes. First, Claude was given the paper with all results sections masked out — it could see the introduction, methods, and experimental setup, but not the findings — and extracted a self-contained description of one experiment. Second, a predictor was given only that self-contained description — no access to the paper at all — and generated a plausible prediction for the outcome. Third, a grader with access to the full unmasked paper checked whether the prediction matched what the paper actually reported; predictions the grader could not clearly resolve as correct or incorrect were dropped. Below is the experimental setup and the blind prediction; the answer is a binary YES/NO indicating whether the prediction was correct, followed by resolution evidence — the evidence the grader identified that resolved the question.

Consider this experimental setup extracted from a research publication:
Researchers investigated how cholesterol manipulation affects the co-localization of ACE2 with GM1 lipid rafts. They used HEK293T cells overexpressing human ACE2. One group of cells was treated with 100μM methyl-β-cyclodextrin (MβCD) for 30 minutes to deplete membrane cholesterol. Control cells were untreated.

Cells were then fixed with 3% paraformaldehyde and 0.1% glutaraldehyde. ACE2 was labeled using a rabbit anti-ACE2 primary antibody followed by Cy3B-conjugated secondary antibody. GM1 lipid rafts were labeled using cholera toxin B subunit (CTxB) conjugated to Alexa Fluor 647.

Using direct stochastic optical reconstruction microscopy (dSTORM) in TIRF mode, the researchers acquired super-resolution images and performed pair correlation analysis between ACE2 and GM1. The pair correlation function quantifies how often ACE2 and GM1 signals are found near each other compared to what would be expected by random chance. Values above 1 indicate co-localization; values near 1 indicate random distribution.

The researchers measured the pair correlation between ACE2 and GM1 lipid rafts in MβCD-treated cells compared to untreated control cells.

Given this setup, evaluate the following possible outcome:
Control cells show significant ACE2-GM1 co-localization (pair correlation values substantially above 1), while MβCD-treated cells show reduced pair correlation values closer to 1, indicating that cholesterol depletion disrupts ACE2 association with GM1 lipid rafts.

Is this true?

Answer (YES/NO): YES